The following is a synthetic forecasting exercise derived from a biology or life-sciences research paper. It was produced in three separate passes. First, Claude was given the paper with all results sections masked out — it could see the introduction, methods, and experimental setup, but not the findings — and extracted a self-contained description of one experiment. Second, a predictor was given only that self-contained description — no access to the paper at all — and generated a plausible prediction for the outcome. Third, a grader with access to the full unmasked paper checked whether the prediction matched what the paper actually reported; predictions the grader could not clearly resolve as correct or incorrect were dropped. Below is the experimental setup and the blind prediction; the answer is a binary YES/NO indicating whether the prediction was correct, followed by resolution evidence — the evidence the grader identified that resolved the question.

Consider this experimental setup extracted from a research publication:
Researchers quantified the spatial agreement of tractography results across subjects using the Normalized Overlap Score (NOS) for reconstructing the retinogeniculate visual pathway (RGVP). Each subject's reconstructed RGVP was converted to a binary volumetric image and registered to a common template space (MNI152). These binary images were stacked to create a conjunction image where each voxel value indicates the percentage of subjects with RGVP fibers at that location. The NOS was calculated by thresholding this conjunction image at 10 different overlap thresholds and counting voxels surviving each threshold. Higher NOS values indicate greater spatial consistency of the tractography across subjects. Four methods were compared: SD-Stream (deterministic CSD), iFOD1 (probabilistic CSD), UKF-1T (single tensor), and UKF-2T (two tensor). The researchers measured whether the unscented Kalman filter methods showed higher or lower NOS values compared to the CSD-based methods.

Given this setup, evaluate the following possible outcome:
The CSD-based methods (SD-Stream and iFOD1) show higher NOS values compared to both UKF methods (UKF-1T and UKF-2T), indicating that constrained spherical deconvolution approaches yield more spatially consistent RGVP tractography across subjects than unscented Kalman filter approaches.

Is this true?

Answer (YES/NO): NO